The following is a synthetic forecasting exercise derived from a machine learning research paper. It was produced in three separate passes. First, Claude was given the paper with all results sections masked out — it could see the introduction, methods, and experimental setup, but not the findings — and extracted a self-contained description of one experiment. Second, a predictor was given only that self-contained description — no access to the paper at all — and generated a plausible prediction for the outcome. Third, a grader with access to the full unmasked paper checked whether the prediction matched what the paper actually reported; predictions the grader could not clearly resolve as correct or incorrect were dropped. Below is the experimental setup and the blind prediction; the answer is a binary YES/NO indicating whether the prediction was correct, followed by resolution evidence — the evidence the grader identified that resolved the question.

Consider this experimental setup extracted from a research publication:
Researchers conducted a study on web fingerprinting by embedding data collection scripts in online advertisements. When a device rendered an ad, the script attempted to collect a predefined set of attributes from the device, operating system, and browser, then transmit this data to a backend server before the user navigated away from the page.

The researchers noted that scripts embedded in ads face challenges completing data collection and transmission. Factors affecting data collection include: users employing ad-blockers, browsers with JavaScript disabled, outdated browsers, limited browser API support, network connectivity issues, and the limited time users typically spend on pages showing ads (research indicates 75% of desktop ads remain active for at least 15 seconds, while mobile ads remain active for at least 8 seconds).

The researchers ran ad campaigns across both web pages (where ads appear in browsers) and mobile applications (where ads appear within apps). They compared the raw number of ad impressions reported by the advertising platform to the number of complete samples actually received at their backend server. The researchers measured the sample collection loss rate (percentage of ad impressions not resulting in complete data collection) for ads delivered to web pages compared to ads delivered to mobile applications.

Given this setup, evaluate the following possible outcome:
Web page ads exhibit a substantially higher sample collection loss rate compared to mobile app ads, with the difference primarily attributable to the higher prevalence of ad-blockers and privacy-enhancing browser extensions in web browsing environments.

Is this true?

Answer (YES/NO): NO